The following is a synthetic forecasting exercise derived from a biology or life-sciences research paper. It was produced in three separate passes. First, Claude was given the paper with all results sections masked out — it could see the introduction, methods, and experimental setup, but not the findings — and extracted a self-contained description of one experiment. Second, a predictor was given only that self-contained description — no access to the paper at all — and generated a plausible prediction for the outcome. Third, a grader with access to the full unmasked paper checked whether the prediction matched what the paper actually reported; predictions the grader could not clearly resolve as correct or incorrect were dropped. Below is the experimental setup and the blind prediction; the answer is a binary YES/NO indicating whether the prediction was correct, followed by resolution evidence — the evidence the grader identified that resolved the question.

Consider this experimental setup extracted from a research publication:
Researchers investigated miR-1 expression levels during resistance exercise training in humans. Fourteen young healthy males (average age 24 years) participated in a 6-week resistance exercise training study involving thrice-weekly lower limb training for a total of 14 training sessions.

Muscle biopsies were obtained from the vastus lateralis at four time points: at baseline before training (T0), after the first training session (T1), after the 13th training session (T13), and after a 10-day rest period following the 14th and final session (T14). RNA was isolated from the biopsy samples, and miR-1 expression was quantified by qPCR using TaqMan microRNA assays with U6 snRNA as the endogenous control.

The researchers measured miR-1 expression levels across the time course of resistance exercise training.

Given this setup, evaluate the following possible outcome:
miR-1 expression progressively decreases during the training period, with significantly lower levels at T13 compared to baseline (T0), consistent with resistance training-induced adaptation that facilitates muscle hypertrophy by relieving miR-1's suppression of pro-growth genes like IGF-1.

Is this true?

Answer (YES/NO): NO